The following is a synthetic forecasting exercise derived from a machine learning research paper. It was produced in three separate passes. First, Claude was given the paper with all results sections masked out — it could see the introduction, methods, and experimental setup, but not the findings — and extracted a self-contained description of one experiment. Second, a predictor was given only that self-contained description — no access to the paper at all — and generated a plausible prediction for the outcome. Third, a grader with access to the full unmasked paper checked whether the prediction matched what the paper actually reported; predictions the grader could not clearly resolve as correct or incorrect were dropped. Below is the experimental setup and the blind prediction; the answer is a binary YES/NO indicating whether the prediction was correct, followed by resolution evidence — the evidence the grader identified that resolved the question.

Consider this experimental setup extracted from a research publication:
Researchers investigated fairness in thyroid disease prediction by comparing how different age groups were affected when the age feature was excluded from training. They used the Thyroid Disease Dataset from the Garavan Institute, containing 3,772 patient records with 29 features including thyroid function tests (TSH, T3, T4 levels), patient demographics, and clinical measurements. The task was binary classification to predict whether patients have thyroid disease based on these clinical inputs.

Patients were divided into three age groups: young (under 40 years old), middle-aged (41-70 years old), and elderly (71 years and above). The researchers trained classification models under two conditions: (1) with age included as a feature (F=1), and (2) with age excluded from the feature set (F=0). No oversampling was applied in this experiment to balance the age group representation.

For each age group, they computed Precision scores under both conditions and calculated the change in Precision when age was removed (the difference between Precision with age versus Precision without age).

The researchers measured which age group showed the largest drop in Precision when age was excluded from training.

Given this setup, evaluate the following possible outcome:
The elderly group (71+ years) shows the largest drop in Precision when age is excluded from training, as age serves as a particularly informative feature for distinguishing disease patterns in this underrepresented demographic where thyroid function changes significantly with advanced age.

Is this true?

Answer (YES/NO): NO